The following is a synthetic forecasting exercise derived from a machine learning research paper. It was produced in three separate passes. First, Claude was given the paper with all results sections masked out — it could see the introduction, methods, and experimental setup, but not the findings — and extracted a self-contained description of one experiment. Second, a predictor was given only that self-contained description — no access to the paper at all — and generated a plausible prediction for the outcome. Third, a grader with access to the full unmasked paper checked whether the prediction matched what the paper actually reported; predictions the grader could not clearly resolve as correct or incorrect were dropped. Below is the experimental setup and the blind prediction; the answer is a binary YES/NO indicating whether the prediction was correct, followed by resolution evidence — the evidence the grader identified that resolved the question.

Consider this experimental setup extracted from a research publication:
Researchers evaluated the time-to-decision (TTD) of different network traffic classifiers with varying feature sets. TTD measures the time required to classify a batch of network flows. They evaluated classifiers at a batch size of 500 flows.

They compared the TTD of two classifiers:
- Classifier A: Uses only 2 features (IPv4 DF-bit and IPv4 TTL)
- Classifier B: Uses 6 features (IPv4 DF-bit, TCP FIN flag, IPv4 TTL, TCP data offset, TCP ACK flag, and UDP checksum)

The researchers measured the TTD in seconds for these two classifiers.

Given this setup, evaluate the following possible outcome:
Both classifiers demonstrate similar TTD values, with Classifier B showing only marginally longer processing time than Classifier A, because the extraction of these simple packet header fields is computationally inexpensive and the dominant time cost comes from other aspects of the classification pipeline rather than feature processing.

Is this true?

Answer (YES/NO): NO